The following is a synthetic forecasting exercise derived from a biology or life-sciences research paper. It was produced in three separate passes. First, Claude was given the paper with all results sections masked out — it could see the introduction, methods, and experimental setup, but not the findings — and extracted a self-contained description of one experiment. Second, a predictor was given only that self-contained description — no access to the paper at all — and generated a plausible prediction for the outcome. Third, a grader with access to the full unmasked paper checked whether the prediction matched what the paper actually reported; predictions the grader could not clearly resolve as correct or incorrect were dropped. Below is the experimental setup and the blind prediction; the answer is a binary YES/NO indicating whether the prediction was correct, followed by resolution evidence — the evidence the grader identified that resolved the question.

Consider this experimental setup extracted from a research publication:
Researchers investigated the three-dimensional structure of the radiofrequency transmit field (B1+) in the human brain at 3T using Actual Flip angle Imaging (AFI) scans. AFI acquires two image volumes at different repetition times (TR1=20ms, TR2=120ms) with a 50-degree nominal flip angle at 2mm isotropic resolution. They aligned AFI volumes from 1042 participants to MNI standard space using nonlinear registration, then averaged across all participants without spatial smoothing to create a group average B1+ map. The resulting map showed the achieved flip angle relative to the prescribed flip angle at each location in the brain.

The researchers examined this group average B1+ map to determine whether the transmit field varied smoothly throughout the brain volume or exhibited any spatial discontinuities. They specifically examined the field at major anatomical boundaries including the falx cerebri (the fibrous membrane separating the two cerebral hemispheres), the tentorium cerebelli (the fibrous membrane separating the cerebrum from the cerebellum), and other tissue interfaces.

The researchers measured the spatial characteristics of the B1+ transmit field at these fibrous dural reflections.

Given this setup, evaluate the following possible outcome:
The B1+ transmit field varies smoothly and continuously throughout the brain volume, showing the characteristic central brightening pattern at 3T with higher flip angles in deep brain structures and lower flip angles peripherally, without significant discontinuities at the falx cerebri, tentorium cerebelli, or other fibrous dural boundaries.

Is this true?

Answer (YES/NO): NO